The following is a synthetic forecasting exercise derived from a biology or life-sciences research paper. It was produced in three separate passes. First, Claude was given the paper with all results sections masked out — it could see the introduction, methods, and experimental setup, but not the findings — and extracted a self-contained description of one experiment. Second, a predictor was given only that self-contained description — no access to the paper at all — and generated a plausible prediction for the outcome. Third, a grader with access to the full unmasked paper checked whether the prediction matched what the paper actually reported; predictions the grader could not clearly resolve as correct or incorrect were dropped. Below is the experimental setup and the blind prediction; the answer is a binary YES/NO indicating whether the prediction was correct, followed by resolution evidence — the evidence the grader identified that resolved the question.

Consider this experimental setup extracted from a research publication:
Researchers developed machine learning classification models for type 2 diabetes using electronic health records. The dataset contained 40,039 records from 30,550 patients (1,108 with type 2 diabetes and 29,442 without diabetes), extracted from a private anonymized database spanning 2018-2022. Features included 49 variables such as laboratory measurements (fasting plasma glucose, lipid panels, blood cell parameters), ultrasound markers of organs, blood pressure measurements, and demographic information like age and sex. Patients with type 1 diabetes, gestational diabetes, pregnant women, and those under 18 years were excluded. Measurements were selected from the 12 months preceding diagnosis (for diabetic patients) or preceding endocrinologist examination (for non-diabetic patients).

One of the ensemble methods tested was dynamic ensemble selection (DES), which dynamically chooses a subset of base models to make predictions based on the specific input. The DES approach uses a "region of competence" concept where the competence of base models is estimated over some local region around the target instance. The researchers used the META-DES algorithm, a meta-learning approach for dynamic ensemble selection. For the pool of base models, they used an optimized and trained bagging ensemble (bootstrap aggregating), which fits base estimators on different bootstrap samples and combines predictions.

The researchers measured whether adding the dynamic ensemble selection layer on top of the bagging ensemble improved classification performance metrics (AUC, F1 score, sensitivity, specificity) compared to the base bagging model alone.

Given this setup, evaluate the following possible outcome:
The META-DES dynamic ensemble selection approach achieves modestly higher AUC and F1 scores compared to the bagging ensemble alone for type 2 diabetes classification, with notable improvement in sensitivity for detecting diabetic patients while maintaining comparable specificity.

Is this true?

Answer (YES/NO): NO